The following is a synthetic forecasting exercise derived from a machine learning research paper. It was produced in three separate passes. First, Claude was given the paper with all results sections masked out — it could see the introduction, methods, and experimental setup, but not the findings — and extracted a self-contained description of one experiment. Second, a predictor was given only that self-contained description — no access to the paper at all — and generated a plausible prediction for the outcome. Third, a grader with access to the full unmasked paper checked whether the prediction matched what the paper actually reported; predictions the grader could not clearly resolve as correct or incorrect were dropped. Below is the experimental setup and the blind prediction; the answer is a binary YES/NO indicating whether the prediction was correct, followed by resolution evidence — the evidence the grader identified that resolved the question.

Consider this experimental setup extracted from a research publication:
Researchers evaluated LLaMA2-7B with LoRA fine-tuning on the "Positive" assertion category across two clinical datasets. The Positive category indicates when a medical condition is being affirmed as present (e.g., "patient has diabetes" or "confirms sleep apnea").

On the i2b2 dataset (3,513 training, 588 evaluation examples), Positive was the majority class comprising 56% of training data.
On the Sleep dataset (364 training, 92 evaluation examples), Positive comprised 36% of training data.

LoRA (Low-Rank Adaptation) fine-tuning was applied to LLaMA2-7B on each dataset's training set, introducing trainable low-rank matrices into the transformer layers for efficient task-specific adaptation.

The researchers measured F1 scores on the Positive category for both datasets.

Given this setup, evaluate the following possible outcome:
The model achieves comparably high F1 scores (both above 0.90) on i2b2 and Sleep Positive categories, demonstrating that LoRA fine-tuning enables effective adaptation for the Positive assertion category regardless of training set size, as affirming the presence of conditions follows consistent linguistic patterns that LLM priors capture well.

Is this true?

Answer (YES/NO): YES